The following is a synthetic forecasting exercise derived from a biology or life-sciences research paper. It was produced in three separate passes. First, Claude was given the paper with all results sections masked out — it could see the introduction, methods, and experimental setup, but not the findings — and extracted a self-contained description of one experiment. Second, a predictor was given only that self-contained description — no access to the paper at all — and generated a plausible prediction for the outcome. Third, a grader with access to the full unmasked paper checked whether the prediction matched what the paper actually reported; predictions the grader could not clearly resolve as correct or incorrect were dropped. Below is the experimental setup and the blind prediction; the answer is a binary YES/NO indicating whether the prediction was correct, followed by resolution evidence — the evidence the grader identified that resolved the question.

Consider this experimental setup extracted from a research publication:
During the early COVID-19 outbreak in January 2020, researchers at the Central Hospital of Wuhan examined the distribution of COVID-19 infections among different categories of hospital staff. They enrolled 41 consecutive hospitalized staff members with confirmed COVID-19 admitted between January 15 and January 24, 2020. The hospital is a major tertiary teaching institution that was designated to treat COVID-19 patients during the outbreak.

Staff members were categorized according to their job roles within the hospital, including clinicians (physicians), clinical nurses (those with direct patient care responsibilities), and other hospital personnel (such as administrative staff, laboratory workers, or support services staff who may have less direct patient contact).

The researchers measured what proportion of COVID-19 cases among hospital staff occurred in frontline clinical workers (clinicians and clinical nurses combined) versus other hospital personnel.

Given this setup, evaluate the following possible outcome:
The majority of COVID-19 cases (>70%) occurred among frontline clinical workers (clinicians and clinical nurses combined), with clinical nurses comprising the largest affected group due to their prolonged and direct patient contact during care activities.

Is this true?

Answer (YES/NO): NO